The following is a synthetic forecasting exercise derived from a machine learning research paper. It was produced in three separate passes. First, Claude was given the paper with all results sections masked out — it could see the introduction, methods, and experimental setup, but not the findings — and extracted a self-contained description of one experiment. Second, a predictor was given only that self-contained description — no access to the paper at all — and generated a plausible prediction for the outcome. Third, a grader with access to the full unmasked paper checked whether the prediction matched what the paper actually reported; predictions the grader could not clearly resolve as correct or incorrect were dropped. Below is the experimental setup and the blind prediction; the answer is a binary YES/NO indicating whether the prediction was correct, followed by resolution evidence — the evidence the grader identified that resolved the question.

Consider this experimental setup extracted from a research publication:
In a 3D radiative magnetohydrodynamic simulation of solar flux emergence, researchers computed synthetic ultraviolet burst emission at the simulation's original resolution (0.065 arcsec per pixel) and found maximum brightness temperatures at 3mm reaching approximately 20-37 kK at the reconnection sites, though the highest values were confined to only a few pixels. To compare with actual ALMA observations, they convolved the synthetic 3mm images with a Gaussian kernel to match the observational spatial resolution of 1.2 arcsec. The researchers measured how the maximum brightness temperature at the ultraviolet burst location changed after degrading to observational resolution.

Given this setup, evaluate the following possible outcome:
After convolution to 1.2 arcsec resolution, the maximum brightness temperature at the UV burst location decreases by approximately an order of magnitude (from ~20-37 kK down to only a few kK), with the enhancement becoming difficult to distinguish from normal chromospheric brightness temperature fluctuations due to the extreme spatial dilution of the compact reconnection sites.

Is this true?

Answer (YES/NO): NO